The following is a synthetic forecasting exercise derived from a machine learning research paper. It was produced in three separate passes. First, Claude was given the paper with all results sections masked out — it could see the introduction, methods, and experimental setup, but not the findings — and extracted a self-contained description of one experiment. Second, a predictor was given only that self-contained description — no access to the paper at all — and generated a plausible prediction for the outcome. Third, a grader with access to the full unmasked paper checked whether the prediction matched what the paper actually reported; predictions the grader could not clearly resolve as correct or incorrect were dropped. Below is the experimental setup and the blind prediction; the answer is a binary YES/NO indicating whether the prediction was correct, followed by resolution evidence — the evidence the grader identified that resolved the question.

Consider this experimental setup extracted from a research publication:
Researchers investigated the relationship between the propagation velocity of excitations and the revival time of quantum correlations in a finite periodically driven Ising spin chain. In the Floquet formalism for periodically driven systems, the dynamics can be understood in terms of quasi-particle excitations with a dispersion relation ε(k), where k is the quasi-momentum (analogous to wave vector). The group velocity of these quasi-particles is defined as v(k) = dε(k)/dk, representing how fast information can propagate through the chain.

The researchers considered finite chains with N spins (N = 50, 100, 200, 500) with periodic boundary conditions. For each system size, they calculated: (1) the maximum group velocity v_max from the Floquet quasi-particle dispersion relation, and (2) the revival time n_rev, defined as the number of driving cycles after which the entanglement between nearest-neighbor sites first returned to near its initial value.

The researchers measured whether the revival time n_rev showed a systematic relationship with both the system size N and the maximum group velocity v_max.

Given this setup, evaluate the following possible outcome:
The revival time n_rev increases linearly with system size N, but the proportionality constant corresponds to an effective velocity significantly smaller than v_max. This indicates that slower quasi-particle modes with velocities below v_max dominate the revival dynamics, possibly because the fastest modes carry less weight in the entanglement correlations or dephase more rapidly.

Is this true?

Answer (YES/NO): NO